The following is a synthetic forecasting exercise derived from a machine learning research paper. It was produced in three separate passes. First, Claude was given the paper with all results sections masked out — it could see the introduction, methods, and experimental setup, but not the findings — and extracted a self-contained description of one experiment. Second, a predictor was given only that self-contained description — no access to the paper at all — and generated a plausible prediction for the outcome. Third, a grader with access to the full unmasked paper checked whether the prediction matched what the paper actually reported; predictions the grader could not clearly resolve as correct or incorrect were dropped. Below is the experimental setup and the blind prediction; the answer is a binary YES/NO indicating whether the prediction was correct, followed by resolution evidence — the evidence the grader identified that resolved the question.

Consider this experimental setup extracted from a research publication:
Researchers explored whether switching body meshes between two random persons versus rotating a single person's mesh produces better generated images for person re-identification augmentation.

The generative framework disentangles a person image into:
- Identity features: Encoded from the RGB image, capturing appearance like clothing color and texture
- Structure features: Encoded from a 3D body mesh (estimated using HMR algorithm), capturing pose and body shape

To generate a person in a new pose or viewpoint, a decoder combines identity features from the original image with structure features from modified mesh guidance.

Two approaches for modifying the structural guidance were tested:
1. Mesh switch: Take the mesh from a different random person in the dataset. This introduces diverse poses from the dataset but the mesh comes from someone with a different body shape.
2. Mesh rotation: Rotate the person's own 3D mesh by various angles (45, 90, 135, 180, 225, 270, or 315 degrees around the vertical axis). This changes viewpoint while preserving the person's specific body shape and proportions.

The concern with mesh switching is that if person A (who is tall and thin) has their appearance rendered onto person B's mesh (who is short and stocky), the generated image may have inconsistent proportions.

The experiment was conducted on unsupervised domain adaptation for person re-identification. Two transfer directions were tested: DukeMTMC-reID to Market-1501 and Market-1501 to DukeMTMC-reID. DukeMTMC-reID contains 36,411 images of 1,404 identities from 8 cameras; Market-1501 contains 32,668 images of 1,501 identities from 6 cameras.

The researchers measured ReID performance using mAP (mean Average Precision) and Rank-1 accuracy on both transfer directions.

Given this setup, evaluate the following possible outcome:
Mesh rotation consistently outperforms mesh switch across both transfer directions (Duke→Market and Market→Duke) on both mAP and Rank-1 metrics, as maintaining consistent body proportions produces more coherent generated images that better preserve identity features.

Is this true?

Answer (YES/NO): YES